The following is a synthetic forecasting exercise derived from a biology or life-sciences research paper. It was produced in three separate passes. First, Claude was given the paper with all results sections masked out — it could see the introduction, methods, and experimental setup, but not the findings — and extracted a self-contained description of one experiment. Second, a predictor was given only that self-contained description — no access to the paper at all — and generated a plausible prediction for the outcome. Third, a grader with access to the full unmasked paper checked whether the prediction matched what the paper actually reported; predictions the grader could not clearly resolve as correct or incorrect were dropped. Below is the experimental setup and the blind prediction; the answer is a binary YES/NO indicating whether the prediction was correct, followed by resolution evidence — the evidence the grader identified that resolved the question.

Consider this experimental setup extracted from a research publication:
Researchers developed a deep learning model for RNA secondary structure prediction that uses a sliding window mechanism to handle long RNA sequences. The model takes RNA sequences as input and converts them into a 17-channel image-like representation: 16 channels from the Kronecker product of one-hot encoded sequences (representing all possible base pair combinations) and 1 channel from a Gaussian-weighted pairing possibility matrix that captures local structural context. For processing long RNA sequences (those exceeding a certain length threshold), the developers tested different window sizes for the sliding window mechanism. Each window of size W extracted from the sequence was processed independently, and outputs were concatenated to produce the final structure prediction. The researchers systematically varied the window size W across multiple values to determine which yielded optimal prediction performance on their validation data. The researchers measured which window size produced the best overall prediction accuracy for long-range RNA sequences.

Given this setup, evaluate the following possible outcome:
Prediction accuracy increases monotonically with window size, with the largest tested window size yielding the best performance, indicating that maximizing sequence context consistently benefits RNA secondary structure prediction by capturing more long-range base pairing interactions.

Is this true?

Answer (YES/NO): NO